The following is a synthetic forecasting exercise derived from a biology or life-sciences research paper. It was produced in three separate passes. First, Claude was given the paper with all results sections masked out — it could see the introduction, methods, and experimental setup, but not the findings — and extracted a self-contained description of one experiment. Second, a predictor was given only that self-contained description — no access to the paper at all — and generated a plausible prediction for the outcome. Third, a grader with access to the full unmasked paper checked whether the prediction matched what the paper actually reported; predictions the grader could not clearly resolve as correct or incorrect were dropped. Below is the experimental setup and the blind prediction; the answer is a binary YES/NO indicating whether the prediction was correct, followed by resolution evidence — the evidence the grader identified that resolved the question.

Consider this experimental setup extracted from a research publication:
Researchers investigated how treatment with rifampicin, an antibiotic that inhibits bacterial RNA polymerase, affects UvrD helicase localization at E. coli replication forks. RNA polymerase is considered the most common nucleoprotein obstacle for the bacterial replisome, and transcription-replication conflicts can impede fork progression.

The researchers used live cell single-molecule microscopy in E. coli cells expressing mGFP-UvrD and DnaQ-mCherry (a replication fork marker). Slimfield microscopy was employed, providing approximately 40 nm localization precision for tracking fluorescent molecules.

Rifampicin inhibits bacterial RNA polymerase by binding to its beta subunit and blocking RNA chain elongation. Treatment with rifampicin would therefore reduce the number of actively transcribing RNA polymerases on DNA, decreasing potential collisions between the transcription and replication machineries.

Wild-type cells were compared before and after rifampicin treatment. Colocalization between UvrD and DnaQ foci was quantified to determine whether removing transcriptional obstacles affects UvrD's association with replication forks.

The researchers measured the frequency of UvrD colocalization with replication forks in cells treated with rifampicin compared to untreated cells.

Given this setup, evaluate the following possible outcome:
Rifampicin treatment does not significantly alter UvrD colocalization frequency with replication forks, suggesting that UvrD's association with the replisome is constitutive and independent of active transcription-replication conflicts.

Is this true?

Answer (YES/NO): NO